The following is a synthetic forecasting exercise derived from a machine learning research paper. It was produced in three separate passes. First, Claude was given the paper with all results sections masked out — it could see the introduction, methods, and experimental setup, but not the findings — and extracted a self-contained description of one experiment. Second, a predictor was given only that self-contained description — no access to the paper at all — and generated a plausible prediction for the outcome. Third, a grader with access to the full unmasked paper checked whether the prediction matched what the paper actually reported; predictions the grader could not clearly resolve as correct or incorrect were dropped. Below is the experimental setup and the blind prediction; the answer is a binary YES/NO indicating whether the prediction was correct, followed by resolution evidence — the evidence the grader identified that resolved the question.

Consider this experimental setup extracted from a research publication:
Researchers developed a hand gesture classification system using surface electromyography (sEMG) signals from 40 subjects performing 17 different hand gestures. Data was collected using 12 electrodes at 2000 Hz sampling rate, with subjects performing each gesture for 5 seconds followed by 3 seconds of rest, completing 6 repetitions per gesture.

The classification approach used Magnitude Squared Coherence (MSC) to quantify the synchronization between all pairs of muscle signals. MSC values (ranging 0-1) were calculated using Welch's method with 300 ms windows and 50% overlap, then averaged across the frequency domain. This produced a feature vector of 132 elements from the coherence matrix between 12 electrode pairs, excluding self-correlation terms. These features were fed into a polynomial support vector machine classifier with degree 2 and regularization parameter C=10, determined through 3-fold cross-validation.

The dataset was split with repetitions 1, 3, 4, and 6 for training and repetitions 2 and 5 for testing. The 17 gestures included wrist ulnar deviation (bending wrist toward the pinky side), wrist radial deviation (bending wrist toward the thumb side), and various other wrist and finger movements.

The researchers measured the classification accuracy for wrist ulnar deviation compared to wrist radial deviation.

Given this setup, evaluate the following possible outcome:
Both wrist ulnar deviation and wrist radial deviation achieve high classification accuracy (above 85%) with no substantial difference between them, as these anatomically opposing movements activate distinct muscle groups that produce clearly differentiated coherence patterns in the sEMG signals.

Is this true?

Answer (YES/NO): NO